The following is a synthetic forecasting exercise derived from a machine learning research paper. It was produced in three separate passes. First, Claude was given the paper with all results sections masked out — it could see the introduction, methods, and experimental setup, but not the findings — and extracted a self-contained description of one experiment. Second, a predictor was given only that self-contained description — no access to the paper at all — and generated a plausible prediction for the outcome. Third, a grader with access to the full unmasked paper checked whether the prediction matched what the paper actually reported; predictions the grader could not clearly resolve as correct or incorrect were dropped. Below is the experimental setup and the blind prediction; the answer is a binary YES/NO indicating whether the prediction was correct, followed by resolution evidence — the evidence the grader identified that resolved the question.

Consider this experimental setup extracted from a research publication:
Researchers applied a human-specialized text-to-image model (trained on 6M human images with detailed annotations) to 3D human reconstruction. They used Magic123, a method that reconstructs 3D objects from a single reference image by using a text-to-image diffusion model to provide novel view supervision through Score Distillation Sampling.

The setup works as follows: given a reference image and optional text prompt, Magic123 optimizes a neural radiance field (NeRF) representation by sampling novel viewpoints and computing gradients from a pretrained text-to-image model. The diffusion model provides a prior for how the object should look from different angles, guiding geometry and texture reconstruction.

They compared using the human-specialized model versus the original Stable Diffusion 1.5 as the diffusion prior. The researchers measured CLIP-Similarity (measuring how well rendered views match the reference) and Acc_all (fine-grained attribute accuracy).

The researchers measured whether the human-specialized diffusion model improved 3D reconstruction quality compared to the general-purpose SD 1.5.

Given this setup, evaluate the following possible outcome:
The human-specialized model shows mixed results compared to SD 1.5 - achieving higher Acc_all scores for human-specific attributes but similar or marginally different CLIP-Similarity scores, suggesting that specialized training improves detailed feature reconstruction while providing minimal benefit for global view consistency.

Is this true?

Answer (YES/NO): NO